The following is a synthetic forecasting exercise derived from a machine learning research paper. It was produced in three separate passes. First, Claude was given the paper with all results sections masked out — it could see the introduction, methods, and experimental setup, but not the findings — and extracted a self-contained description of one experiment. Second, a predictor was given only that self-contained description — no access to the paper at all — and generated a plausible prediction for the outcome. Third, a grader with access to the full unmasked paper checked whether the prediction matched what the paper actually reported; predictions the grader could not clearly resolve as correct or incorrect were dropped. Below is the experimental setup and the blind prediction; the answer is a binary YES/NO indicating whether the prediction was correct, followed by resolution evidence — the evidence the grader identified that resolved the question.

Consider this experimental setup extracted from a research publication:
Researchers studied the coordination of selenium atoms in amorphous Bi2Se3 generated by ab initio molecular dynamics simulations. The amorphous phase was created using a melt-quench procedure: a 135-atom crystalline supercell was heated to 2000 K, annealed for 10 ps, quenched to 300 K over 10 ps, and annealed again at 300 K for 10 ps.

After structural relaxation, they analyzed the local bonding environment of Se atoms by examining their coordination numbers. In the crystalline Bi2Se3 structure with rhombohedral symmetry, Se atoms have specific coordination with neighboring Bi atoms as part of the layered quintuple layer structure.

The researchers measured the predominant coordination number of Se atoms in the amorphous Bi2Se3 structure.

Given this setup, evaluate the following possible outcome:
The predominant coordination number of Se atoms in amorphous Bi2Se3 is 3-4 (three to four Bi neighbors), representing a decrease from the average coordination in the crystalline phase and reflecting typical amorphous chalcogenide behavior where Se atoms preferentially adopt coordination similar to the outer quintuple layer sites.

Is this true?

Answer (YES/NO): YES